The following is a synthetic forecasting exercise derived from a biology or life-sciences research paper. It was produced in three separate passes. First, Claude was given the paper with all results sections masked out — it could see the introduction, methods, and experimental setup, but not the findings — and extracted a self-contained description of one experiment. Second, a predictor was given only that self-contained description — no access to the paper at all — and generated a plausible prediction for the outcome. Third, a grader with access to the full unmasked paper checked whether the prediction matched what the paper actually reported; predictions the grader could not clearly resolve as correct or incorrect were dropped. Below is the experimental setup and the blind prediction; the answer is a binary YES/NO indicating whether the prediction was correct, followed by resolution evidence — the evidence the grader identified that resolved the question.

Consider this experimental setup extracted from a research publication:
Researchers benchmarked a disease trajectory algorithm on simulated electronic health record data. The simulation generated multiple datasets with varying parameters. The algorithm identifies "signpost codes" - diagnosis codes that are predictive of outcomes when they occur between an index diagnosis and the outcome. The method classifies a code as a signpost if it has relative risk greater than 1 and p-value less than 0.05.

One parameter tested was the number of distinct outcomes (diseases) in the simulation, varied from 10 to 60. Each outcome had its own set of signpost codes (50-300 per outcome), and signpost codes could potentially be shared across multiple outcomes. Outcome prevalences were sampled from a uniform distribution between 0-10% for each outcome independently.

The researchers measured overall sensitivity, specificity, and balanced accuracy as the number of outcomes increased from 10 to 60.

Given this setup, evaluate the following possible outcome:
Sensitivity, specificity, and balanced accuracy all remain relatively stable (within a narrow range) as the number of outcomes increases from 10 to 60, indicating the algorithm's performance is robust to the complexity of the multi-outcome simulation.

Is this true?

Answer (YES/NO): NO